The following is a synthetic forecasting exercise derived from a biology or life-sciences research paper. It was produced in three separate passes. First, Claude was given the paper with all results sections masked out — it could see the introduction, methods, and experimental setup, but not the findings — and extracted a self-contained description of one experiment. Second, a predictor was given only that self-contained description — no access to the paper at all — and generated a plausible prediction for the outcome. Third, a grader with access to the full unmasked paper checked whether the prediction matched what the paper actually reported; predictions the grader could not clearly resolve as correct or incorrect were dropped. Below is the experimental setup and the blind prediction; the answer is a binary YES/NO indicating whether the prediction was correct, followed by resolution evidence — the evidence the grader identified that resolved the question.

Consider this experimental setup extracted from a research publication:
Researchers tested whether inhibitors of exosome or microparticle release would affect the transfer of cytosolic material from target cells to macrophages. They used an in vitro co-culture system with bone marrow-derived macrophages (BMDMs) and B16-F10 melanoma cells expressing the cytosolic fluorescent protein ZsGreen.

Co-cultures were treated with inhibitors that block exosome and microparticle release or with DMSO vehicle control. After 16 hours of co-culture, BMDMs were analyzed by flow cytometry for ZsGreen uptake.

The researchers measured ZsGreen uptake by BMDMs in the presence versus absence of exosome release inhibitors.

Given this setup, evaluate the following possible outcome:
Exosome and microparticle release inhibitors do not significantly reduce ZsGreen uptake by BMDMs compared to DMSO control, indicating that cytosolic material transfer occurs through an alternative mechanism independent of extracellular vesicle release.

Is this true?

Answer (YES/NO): YES